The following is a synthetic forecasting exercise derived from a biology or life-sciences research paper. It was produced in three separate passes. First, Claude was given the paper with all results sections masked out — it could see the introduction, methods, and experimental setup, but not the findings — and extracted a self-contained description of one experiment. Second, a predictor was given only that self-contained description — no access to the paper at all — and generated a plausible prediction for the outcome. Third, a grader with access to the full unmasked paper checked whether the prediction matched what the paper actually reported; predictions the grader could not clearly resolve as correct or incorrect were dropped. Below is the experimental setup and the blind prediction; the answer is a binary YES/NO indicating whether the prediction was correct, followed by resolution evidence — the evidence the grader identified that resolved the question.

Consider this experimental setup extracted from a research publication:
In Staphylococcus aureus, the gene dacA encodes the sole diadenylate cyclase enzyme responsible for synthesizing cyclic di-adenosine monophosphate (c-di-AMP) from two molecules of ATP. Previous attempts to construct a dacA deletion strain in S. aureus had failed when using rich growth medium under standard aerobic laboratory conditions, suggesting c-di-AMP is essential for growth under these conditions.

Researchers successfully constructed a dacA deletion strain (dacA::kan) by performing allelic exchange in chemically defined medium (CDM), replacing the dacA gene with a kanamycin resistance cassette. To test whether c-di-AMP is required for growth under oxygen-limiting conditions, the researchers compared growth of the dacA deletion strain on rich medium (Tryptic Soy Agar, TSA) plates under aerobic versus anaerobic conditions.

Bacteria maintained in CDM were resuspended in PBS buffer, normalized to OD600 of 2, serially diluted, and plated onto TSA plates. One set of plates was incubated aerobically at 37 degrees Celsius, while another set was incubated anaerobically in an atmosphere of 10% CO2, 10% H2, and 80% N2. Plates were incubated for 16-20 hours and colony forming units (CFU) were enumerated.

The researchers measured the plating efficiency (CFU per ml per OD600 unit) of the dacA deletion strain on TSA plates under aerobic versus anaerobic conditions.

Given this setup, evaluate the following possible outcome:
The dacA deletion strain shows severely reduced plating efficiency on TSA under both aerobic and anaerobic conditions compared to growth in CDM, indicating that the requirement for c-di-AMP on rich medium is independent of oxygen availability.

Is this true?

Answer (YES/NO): NO